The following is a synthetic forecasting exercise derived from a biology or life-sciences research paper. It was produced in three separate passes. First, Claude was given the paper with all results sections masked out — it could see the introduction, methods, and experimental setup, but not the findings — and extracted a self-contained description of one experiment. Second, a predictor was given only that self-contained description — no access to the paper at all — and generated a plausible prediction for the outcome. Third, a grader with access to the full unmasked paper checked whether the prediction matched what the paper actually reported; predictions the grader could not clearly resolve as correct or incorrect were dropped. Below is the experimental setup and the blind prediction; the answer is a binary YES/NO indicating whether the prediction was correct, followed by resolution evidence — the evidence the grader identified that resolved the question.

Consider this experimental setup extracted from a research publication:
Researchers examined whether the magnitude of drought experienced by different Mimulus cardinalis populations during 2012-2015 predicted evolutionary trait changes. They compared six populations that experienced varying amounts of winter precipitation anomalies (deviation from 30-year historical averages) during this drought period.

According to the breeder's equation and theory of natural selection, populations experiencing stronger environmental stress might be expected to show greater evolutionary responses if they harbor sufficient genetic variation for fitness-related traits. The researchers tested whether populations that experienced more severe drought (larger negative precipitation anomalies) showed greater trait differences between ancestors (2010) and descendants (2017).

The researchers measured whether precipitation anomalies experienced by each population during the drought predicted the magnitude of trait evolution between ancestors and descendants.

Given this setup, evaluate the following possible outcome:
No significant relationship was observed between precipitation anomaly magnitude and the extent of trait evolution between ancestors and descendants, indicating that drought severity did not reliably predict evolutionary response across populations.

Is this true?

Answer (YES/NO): YES